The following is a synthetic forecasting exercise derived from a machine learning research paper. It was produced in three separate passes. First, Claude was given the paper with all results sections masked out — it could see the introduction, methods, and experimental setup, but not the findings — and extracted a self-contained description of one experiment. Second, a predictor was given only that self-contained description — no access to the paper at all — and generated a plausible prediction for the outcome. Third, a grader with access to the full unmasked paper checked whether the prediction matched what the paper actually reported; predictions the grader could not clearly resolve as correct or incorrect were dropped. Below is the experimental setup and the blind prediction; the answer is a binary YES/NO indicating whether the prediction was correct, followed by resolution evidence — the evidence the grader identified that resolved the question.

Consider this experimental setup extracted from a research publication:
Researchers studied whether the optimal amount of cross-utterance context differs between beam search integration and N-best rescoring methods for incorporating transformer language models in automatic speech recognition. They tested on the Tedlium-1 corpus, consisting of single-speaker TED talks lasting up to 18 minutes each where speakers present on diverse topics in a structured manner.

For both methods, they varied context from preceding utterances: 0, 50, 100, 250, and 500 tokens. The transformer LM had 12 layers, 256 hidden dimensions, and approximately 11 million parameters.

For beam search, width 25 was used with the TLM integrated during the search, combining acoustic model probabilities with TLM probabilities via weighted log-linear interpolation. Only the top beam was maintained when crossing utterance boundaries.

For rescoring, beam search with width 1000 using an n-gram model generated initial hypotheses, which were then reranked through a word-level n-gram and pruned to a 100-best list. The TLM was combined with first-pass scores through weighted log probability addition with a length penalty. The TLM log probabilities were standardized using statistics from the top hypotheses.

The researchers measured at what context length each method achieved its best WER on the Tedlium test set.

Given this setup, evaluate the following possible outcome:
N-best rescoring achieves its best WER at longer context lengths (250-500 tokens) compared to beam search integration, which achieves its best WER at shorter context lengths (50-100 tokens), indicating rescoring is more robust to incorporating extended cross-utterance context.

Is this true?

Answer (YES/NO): NO